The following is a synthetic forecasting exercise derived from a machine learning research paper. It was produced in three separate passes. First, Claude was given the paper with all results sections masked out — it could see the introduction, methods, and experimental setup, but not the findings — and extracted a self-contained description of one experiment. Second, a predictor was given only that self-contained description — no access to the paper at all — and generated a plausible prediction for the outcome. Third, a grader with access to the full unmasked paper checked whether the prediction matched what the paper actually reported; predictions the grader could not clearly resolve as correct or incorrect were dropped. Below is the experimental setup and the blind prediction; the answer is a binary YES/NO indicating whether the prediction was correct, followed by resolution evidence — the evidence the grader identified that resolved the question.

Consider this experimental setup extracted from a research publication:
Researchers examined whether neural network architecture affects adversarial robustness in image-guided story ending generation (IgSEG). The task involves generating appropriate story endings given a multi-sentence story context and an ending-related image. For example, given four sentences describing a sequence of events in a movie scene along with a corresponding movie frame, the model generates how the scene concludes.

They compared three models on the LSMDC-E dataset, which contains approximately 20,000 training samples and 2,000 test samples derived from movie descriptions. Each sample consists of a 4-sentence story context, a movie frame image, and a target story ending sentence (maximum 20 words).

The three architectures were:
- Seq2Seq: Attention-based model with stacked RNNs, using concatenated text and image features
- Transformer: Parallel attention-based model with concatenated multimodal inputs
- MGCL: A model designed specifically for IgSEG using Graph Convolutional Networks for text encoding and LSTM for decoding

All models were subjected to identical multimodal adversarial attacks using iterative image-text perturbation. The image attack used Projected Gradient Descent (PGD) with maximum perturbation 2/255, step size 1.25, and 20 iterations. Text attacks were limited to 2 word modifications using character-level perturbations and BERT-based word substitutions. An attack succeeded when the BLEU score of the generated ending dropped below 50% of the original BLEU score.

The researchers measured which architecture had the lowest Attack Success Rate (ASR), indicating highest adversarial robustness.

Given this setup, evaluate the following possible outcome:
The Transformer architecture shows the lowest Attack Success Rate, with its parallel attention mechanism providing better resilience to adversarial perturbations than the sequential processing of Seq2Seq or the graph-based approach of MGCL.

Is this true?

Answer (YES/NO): YES